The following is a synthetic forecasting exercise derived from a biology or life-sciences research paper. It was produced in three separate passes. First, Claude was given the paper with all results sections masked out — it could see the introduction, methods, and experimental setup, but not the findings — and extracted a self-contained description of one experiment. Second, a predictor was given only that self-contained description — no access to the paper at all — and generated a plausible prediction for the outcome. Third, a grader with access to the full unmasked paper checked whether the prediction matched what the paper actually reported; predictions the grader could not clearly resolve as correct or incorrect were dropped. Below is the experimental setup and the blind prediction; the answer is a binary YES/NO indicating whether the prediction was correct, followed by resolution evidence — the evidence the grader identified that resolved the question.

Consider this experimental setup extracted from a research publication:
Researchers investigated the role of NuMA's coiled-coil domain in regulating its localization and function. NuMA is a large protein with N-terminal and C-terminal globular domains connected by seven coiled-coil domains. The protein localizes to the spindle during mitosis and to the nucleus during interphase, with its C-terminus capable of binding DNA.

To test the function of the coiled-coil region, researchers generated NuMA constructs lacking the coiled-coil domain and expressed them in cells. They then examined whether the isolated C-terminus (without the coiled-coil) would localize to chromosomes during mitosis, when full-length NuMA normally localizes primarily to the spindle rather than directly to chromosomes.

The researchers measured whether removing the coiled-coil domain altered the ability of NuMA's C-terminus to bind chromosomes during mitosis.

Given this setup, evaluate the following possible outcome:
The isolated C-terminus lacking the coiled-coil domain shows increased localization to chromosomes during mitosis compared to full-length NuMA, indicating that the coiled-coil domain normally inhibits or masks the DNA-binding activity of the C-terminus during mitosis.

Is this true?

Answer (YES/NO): YES